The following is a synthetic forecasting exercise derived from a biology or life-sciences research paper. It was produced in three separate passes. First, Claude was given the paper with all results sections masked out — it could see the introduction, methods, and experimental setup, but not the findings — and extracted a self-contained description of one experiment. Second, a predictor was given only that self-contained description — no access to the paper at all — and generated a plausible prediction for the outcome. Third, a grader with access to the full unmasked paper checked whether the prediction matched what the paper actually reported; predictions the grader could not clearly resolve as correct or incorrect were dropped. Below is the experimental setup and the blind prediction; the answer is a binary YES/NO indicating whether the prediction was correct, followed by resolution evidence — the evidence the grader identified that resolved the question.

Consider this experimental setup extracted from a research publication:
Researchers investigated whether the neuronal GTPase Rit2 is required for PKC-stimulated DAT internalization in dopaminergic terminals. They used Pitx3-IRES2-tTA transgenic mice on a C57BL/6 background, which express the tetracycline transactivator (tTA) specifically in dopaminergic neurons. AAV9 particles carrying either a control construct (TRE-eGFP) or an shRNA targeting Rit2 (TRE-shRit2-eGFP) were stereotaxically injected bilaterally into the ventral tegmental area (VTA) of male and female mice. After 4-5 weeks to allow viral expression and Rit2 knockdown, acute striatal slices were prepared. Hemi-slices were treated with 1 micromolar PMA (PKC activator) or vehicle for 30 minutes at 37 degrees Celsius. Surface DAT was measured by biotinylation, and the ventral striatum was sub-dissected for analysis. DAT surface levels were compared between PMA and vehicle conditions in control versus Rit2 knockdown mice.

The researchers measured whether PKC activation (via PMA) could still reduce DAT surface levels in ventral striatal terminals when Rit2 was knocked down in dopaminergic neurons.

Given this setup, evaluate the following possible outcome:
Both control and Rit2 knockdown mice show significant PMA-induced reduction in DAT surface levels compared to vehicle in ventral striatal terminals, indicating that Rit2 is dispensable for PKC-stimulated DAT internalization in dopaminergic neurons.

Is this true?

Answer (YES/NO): NO